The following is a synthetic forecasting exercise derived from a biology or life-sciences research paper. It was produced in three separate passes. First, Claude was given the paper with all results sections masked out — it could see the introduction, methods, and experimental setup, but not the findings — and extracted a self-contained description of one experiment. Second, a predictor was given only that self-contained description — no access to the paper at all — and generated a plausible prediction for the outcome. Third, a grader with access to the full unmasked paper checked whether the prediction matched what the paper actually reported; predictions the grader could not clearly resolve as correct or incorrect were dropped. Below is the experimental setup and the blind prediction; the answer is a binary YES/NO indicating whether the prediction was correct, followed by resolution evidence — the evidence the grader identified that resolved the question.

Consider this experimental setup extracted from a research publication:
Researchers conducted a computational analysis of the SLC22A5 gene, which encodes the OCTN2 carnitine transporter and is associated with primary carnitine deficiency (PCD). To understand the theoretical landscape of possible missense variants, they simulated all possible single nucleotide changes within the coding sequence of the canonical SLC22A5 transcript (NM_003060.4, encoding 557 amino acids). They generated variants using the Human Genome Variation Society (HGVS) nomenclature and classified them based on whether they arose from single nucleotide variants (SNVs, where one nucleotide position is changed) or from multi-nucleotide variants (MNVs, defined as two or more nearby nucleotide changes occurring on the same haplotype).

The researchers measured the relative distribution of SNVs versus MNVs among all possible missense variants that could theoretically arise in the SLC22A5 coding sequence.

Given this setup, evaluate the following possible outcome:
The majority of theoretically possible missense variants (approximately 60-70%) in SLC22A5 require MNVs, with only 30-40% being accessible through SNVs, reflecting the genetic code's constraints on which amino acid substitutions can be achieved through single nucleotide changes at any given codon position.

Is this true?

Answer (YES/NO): YES